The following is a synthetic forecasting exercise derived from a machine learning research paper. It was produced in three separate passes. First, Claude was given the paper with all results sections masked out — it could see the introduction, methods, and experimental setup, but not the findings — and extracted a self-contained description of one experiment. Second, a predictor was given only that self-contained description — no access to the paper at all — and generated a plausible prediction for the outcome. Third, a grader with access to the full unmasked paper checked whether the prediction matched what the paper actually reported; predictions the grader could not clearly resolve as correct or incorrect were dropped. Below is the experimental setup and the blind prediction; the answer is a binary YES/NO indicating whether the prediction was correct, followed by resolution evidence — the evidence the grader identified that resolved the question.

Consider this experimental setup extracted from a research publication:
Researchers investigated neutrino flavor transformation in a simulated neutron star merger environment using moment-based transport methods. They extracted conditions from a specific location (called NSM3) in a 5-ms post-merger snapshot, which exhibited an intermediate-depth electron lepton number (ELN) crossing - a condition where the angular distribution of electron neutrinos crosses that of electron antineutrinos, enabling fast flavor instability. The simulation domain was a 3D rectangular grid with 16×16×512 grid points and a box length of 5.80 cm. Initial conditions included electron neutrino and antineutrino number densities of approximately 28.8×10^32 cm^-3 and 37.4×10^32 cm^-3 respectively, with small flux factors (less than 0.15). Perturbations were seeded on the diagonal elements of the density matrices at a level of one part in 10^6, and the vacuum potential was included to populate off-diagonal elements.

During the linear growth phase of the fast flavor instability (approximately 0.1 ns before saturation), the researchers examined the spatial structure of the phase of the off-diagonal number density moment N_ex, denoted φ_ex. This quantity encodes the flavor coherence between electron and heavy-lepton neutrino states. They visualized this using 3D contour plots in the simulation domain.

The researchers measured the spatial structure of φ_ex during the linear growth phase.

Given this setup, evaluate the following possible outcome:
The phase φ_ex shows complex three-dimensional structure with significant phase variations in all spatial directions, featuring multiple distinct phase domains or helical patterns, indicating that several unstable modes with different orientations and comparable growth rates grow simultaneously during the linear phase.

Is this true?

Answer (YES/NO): NO